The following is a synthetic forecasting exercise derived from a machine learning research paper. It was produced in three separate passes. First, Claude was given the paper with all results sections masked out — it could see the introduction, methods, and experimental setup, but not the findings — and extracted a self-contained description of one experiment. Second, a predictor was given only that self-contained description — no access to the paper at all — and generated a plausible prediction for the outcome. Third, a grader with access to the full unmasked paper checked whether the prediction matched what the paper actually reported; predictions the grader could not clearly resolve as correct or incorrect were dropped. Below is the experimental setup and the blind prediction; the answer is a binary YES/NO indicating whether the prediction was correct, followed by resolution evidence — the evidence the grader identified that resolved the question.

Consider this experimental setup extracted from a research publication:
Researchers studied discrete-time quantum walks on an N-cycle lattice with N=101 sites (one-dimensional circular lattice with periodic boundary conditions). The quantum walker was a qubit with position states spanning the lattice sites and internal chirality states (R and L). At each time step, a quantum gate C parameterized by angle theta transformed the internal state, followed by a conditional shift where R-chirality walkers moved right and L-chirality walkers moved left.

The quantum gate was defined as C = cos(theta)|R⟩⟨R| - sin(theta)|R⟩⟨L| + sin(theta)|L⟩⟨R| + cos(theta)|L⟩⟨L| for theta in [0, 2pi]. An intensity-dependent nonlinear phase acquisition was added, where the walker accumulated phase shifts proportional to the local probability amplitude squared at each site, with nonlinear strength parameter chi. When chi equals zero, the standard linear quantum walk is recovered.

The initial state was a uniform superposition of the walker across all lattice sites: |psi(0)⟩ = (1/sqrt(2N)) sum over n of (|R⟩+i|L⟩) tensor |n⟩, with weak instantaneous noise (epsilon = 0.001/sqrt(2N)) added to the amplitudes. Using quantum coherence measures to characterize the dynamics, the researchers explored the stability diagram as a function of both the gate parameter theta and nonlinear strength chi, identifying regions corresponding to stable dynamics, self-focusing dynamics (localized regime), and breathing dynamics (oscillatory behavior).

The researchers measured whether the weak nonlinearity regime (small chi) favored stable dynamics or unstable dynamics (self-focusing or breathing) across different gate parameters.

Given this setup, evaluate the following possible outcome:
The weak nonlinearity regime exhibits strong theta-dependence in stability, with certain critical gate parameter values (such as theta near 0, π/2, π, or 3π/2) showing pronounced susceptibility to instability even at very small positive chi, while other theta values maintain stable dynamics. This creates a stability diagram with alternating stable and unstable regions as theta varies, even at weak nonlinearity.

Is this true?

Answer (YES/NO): NO